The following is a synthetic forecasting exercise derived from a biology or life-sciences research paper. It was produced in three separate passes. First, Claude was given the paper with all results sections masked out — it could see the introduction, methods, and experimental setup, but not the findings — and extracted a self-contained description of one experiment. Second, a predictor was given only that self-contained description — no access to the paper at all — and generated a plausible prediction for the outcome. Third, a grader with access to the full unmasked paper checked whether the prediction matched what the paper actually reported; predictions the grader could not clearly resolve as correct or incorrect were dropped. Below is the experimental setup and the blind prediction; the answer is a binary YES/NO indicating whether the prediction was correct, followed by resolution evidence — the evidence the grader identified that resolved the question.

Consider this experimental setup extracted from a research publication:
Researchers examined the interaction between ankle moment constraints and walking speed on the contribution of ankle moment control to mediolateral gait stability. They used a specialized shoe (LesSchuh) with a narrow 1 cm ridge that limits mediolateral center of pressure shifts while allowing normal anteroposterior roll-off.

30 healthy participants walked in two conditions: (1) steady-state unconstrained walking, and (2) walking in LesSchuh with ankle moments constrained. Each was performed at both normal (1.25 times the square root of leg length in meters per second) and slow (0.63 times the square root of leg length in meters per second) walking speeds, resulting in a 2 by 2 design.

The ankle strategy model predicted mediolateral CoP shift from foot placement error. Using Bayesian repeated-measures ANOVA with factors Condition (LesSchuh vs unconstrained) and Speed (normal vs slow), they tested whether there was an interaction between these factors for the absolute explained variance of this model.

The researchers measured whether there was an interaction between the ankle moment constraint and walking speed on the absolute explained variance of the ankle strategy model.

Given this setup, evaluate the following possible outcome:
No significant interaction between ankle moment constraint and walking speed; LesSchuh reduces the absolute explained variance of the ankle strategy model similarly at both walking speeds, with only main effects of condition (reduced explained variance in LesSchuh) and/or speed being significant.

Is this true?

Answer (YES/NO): NO